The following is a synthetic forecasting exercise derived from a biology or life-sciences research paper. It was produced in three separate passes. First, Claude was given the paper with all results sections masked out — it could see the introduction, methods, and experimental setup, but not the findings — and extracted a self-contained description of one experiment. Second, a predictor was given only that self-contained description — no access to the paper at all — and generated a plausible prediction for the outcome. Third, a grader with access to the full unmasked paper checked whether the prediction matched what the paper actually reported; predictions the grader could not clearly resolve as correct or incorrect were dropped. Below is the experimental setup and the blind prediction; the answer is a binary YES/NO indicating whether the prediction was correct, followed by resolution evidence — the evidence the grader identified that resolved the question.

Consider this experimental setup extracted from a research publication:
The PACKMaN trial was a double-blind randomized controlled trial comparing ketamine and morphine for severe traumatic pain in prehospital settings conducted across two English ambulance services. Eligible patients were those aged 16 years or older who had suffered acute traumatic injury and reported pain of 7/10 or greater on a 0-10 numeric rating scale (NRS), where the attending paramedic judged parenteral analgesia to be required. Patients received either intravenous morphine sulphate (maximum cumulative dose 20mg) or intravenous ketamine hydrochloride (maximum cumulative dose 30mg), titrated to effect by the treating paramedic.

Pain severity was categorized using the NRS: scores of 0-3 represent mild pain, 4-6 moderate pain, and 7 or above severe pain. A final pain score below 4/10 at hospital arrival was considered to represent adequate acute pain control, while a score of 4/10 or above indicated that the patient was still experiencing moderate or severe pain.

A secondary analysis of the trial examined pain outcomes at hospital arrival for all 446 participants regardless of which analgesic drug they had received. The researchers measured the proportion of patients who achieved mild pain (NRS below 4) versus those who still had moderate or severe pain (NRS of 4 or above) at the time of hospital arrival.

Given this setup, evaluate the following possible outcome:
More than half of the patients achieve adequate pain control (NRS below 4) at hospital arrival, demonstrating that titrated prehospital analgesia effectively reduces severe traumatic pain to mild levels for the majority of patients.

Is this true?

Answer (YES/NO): NO